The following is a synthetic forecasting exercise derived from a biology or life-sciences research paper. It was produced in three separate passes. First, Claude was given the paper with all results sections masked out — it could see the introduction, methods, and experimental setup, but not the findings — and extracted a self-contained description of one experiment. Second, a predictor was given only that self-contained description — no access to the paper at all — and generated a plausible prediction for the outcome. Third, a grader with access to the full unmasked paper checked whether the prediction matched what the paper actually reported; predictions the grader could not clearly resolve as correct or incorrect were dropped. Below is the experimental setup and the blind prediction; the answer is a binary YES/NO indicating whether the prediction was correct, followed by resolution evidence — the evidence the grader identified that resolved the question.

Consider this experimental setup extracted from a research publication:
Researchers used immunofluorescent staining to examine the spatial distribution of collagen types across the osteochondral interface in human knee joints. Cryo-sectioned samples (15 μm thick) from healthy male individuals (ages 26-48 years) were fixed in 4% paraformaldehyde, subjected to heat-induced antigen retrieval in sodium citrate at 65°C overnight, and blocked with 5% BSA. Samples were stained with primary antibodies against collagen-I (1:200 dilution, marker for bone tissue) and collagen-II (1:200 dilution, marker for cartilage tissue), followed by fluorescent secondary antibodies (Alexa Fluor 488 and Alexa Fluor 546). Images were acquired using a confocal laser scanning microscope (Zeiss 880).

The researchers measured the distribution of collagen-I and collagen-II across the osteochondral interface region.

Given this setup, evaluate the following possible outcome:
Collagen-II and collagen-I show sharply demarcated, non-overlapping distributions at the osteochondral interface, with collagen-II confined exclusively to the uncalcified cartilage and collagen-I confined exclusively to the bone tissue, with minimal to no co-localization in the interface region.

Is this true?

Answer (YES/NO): NO